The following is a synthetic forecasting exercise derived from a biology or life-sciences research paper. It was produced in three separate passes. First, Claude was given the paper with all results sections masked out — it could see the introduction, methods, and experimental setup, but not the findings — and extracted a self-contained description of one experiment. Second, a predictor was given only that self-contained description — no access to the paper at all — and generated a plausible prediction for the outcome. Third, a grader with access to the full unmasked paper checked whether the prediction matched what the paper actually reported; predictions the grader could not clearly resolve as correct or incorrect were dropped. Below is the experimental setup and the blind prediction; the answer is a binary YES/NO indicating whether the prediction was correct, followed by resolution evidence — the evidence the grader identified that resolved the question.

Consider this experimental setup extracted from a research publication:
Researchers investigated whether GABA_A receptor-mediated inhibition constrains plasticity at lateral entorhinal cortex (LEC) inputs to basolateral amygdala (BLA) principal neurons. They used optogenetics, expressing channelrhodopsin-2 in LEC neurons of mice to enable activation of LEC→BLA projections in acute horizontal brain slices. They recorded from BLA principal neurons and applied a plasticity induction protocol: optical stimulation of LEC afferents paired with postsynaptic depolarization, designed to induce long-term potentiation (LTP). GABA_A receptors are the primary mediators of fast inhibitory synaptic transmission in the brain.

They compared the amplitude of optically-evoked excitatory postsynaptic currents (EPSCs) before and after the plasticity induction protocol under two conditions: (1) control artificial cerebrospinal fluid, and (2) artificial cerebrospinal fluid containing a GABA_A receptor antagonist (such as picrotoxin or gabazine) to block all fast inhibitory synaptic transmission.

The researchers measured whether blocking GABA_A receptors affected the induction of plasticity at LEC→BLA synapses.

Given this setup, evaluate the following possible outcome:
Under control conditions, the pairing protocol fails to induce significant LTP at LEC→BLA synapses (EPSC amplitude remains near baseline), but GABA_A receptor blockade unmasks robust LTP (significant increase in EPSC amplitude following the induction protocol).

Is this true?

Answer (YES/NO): NO